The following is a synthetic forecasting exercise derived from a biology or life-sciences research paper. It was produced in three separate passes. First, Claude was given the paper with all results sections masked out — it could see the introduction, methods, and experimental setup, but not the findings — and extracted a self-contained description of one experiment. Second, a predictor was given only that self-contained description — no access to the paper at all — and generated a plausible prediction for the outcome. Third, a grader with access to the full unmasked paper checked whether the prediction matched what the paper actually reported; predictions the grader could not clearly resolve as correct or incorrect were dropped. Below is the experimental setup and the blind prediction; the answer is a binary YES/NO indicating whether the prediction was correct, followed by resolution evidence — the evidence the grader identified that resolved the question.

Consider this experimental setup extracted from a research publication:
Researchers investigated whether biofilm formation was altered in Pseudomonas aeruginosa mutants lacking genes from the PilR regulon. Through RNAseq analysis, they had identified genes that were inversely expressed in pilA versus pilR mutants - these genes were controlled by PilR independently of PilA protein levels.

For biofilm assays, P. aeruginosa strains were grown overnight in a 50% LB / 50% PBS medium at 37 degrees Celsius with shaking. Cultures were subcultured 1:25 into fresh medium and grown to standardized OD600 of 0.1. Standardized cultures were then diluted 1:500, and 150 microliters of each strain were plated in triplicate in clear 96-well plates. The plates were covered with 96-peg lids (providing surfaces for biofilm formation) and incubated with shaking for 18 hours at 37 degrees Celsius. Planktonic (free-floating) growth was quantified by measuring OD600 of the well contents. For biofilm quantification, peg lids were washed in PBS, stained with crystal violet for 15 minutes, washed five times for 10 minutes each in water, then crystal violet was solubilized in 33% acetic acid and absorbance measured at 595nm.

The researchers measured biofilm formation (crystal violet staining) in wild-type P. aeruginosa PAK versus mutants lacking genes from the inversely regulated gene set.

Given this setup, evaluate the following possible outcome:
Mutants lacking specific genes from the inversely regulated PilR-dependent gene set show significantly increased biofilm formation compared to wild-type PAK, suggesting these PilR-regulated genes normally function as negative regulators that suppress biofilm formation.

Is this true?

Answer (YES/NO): YES